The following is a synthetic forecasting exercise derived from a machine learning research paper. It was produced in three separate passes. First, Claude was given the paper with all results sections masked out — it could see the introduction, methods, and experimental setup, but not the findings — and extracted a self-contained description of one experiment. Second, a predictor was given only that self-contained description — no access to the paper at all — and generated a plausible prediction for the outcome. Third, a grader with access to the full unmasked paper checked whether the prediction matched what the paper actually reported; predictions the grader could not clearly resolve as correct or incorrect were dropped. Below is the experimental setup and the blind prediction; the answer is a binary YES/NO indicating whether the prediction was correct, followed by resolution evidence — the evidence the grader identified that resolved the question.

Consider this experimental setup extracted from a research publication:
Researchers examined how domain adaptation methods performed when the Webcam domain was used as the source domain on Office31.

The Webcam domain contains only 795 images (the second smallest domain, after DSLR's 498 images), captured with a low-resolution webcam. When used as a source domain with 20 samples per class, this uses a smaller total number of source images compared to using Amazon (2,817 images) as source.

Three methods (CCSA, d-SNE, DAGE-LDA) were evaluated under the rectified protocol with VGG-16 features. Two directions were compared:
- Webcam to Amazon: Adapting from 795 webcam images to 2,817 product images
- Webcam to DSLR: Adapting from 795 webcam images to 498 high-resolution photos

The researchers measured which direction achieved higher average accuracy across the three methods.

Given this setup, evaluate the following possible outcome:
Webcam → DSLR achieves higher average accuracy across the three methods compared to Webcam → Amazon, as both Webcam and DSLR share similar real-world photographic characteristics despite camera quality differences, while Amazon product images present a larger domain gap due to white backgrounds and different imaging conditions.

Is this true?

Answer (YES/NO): YES